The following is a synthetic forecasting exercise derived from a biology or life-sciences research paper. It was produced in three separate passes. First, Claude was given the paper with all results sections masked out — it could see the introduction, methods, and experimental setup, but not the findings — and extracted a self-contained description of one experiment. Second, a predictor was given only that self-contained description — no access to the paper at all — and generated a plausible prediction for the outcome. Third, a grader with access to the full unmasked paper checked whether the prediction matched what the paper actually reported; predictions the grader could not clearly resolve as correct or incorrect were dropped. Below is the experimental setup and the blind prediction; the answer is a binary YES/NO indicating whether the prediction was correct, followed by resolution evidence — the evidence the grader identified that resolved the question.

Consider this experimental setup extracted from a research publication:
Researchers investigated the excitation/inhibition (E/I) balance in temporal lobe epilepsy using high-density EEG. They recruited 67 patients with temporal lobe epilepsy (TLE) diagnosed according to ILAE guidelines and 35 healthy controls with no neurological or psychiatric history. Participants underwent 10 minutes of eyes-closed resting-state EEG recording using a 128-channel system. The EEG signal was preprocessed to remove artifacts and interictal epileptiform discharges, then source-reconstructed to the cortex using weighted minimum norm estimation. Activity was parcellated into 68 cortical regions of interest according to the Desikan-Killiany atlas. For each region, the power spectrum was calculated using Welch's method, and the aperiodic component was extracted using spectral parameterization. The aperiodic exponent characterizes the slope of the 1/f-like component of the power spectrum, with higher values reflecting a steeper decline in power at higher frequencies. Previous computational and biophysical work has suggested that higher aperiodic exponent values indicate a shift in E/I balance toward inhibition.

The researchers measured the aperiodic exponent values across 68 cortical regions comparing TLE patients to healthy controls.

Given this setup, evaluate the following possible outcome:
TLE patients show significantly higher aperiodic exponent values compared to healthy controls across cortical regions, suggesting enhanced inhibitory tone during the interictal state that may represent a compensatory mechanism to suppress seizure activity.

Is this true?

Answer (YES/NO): YES